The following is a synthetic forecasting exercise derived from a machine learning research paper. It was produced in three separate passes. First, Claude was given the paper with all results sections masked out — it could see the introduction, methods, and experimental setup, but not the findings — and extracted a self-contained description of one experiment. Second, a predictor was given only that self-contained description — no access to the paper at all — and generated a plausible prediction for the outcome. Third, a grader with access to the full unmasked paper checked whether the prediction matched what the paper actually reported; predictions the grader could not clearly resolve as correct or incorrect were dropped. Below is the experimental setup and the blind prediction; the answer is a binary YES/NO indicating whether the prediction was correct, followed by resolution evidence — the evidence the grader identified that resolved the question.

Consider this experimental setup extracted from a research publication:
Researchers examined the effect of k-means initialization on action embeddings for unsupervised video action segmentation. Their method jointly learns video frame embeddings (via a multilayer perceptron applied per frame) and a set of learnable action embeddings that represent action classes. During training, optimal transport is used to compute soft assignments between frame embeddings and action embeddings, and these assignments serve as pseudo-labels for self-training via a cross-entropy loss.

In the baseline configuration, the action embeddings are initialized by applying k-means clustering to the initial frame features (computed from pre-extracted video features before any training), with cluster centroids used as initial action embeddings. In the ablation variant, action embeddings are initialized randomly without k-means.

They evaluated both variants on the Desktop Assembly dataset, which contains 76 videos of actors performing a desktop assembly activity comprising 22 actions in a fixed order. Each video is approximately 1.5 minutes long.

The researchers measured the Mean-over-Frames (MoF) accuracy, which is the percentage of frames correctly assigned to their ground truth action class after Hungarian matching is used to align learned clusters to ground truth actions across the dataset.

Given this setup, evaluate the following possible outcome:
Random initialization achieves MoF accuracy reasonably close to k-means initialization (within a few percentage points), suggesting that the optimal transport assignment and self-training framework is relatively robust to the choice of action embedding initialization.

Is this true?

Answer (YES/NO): NO